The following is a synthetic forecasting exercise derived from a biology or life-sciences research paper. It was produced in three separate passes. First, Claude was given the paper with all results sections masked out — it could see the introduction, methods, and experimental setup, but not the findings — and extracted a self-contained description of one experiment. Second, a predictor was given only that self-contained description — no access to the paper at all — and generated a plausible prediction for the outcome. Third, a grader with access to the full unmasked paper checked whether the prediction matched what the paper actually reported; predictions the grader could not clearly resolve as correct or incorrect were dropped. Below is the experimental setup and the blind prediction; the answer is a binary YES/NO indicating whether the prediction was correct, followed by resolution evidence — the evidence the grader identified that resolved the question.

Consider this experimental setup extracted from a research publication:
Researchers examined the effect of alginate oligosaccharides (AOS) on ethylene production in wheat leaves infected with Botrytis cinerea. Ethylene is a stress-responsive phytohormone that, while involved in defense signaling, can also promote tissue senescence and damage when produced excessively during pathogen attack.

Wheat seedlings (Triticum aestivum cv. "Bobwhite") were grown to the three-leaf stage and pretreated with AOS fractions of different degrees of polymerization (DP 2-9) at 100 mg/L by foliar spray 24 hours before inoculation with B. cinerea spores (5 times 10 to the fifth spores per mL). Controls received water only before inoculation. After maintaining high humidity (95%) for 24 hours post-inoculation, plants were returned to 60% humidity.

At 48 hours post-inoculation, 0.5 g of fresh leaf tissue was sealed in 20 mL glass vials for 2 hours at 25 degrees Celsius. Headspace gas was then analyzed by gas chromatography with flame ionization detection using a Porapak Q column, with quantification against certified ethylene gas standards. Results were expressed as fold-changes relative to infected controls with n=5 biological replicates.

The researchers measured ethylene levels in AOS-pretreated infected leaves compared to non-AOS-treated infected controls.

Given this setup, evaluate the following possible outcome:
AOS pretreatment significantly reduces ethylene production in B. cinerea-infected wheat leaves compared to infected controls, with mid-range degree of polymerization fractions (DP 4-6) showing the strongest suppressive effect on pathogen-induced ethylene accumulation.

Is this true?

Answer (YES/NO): NO